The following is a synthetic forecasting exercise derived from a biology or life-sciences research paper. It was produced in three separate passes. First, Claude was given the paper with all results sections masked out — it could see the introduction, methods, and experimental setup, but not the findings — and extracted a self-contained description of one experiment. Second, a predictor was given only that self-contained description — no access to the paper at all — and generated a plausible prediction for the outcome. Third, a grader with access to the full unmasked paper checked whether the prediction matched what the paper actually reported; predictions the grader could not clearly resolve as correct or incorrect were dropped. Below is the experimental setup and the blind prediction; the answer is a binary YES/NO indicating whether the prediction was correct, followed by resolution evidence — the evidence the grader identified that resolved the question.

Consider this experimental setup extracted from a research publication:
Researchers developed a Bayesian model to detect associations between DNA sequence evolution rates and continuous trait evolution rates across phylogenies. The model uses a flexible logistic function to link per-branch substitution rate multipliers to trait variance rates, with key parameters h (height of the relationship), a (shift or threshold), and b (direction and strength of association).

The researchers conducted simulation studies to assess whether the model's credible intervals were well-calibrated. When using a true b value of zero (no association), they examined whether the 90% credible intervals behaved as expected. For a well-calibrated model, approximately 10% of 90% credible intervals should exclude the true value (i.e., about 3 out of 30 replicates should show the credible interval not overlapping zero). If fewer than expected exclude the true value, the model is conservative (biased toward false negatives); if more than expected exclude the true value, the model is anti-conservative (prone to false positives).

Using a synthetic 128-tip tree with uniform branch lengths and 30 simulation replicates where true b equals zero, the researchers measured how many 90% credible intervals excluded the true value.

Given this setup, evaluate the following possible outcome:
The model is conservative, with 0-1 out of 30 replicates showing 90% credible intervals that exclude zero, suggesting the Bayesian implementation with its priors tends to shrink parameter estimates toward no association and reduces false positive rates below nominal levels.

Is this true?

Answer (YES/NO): YES